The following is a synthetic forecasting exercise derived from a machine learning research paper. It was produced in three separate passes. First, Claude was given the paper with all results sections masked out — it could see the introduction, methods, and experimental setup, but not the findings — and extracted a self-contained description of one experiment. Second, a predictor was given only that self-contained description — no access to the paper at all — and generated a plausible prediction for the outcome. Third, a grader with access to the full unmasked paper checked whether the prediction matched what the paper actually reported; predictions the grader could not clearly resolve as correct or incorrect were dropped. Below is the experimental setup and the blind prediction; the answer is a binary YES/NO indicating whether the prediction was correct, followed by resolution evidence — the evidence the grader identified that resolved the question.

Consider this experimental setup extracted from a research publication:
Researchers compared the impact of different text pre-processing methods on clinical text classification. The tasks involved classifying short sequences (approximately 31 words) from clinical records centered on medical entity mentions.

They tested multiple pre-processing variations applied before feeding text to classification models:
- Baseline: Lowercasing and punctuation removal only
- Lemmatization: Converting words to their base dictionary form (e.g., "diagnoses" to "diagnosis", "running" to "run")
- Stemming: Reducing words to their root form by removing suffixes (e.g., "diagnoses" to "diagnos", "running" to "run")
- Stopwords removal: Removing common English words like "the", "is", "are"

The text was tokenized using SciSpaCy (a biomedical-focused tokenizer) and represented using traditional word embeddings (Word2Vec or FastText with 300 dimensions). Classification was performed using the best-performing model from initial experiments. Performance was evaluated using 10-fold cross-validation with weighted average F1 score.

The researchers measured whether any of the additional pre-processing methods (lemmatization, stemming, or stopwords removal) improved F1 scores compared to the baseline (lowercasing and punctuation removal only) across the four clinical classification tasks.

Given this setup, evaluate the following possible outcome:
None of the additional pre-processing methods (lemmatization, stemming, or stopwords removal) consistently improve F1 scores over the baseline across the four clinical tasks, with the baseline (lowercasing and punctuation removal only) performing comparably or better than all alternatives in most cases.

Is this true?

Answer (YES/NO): YES